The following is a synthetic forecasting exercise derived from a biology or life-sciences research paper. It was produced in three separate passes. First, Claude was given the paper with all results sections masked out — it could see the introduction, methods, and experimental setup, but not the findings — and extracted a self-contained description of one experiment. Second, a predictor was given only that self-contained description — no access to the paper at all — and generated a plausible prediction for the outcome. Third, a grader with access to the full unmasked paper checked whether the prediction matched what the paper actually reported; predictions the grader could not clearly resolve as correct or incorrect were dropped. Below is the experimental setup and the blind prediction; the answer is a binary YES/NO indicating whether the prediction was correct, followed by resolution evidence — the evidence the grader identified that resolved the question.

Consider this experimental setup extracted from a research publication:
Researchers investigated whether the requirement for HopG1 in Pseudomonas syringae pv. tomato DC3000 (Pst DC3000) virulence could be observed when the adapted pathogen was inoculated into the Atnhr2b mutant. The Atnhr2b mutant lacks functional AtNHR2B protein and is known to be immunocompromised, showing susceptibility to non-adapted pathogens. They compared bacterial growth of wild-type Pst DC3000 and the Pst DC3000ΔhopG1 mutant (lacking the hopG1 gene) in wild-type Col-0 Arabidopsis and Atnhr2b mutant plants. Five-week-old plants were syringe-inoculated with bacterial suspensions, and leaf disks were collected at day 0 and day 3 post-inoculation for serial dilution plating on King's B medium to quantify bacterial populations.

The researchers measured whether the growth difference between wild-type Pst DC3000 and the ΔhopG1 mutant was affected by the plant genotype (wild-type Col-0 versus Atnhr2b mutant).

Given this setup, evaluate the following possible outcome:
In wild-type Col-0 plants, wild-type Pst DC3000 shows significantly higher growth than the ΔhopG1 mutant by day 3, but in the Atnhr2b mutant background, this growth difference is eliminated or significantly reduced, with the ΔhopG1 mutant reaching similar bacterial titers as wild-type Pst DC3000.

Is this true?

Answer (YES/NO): YES